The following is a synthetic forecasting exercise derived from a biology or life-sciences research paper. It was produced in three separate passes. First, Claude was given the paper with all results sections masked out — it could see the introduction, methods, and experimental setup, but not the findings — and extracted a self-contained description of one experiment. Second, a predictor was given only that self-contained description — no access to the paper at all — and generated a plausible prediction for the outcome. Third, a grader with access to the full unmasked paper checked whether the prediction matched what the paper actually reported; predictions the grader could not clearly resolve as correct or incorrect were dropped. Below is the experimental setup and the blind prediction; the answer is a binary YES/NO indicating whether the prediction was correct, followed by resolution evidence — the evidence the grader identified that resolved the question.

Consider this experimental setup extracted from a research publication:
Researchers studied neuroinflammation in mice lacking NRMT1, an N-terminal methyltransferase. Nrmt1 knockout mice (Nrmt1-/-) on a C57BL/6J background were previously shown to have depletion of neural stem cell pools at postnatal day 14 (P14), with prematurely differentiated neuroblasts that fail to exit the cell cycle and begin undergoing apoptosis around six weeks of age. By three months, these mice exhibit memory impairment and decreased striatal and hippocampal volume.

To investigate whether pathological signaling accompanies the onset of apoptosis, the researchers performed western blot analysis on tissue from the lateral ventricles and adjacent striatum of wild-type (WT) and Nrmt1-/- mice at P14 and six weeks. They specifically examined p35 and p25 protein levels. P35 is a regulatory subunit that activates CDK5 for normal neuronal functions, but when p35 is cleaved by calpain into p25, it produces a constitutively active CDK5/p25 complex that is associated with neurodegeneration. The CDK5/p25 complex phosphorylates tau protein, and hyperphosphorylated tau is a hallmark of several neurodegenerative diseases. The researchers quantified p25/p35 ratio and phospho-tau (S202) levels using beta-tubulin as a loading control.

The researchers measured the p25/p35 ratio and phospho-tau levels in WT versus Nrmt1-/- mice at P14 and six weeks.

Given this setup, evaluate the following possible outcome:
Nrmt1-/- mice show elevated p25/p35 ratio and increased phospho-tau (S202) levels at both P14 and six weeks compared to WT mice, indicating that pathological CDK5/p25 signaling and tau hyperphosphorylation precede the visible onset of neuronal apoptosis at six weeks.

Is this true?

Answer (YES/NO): NO